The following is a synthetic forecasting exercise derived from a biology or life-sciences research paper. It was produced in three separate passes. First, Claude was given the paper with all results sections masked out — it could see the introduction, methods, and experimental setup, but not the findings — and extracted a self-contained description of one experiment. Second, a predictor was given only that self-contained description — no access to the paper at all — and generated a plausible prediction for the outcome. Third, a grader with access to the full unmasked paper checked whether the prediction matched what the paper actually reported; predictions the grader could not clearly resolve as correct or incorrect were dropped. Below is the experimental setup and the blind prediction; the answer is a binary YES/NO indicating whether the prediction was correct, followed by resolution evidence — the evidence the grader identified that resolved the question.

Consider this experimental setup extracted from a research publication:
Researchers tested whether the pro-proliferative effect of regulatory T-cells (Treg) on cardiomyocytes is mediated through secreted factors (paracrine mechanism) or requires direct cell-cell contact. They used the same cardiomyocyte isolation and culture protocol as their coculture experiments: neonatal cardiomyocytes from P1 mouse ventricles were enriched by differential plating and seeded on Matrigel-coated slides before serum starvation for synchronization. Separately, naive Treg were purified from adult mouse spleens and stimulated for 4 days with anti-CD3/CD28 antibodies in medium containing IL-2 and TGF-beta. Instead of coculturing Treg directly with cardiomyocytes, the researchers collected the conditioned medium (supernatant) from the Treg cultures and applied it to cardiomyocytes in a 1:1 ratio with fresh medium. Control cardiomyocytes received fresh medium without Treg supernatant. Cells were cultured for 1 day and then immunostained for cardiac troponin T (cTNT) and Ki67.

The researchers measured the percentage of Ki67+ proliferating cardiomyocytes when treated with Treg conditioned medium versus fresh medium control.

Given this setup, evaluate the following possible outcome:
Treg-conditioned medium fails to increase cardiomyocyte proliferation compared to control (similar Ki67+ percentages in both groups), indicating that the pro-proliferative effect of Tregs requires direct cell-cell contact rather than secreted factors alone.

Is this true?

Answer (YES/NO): NO